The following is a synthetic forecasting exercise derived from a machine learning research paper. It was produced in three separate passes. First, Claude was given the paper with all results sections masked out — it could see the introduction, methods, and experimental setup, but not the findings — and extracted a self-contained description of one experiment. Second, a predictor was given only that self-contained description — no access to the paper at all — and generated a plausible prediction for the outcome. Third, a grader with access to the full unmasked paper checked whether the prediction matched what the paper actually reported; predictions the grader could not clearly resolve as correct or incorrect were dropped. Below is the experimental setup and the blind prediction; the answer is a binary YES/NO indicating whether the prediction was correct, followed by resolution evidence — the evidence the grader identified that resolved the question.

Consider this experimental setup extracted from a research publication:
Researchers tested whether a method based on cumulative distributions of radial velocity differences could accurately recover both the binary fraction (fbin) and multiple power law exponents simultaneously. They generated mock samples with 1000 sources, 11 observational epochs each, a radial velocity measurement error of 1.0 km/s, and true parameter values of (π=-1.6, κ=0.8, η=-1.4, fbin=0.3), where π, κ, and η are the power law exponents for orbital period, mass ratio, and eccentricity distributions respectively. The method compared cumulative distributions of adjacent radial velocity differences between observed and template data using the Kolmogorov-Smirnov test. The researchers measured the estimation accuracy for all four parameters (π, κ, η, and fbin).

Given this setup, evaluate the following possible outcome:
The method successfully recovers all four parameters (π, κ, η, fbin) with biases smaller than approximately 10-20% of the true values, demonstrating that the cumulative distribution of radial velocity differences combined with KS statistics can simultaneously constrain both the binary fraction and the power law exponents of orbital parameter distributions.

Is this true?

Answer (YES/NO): NO